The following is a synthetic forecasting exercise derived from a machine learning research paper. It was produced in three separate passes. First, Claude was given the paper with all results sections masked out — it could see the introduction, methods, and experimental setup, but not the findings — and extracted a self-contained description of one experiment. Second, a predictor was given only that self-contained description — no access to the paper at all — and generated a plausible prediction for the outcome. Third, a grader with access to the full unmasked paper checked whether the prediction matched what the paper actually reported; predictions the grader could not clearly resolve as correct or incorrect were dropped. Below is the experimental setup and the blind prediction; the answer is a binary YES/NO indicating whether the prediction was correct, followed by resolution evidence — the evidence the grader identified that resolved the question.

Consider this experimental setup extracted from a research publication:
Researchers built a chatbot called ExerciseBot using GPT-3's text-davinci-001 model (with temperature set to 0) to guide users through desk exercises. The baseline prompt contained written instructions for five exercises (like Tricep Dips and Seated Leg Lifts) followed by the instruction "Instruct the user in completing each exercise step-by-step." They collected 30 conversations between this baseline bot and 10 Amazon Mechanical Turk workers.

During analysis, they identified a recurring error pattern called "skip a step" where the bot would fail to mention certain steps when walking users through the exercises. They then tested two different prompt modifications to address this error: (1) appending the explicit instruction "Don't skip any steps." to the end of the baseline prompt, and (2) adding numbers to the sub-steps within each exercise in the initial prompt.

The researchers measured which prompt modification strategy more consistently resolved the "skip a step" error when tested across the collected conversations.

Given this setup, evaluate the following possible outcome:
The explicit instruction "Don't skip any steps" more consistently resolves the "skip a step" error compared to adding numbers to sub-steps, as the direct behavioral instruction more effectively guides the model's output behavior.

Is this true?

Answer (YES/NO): YES